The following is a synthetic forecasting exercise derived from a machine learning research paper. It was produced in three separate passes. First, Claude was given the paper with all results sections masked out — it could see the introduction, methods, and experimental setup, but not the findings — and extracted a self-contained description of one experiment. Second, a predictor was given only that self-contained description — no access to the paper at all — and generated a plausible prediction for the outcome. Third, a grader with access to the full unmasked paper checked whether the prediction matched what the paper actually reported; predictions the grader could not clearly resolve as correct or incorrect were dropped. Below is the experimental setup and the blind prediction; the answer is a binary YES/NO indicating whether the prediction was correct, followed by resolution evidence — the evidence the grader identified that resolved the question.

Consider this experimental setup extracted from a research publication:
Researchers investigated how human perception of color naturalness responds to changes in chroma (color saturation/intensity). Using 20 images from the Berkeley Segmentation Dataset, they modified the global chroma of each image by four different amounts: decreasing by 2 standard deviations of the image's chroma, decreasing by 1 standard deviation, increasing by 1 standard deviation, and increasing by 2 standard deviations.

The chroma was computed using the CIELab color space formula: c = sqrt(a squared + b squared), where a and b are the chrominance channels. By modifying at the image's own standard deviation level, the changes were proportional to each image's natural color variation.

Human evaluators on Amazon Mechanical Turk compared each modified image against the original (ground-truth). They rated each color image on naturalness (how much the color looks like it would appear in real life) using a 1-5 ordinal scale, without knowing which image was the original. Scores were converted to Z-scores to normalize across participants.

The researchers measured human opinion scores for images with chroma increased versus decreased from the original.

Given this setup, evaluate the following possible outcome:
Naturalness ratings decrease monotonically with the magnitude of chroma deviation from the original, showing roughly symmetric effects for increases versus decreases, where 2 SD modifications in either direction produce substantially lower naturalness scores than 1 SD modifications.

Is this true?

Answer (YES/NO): NO